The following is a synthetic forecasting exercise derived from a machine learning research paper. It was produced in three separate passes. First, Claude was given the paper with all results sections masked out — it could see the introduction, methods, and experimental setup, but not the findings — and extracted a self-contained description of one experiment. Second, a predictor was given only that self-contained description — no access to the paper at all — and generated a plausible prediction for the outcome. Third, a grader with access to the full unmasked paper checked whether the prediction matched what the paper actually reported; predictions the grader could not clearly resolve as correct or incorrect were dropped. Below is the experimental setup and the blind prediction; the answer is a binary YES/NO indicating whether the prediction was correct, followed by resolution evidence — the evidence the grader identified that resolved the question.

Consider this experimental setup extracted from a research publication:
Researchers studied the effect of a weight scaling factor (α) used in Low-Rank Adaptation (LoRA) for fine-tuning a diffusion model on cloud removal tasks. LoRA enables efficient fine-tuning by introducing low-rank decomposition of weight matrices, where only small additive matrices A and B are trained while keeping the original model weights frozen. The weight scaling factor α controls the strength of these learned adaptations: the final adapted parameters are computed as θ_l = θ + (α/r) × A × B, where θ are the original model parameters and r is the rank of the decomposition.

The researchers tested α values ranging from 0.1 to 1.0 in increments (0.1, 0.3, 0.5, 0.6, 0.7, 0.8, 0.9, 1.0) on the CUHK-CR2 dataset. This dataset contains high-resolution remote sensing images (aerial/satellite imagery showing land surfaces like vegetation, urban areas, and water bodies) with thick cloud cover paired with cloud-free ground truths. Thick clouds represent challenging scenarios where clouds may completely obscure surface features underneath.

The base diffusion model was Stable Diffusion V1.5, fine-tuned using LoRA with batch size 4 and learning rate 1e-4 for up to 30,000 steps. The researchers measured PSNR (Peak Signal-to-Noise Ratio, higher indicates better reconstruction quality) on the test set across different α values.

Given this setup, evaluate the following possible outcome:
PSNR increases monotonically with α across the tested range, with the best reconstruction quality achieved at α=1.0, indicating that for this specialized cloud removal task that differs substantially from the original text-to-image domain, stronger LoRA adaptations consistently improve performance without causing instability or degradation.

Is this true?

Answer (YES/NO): NO